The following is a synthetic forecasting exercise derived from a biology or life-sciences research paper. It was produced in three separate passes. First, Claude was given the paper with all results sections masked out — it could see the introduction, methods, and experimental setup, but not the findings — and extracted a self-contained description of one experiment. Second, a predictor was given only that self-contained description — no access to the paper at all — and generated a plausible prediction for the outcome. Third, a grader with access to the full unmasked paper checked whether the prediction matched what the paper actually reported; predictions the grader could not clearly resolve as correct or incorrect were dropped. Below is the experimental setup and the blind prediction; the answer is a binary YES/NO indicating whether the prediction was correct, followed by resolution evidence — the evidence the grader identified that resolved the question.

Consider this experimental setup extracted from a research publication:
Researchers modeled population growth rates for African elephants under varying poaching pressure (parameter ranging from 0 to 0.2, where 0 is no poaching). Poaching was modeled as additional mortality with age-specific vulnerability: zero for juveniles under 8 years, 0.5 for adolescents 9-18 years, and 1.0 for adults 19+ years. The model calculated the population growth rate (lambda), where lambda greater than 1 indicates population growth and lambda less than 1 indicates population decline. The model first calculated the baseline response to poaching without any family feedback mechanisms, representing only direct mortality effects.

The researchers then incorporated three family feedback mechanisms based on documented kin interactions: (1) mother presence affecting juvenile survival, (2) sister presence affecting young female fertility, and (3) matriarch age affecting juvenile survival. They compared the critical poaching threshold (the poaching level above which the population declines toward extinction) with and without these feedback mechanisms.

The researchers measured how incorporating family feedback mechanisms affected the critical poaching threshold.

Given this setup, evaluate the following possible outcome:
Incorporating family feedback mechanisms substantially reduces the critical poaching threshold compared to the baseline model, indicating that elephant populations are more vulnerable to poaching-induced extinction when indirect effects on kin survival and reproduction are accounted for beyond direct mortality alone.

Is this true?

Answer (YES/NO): YES